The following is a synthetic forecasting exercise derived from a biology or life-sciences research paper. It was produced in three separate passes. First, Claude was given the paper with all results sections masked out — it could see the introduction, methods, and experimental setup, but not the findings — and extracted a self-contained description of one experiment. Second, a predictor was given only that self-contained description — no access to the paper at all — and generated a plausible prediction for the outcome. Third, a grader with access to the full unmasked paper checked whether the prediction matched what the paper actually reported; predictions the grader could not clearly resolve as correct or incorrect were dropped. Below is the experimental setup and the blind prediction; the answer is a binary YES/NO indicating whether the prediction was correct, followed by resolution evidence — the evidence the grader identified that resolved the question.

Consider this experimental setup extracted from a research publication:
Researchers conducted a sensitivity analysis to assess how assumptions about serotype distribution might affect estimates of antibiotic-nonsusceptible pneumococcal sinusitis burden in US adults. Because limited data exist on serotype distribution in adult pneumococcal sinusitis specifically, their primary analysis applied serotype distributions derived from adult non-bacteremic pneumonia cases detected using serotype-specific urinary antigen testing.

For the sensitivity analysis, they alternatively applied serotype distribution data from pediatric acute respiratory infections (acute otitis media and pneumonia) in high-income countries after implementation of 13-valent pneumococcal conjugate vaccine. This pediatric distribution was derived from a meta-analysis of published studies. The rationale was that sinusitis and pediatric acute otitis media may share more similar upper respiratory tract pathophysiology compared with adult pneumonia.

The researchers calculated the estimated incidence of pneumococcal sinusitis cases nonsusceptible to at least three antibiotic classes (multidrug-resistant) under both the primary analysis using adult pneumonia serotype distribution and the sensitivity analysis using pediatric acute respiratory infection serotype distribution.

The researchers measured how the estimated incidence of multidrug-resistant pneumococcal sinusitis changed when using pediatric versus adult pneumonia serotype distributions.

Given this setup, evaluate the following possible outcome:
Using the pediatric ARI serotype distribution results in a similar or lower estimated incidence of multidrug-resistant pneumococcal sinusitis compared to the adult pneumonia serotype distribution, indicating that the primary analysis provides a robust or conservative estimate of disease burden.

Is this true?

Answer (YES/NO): NO